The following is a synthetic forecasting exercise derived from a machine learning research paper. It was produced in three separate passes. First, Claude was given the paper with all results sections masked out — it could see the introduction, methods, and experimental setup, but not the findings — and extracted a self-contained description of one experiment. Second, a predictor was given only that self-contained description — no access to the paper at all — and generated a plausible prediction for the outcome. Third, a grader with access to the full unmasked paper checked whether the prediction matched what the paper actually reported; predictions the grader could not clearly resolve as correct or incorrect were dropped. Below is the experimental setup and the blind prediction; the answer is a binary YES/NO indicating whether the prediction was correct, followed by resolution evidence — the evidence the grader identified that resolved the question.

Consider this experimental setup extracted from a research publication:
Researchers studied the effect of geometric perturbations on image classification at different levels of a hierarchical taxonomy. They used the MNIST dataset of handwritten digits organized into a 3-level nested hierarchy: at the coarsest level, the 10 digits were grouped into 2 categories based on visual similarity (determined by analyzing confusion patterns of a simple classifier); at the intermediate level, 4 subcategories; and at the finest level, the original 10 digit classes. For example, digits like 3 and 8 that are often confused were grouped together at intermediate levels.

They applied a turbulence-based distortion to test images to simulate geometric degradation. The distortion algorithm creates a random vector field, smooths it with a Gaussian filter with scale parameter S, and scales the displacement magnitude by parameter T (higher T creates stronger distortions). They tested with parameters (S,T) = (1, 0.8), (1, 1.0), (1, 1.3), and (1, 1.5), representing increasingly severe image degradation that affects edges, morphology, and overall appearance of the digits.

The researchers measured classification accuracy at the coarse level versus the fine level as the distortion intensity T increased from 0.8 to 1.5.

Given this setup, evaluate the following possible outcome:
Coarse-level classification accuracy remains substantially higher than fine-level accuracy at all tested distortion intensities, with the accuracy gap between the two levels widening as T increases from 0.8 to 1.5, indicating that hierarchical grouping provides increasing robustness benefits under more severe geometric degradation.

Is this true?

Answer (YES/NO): YES